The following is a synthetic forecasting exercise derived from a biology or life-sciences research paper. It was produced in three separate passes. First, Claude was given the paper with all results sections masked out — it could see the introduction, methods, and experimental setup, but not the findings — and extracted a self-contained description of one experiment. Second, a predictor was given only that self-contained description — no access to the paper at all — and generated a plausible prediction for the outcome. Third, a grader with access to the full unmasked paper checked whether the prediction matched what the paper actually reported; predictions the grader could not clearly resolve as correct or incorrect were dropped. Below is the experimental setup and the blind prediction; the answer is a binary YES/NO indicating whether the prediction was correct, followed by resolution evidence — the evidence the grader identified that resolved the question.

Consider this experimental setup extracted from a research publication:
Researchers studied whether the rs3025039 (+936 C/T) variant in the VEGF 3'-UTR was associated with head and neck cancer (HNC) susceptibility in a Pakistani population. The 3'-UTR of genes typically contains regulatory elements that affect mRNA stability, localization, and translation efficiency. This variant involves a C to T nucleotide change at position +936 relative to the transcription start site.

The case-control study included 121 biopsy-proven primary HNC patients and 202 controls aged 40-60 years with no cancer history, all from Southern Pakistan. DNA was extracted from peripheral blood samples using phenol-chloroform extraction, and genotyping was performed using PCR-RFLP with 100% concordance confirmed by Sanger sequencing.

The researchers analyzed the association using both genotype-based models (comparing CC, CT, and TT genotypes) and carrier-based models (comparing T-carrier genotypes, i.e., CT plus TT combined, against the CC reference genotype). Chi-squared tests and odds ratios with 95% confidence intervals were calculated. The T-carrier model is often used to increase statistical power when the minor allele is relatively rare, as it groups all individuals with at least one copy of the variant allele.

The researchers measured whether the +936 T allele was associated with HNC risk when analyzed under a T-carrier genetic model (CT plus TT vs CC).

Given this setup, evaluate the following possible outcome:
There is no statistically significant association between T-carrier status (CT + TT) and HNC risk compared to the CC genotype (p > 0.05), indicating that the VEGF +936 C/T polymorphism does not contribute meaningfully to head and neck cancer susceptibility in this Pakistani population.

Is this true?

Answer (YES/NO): NO